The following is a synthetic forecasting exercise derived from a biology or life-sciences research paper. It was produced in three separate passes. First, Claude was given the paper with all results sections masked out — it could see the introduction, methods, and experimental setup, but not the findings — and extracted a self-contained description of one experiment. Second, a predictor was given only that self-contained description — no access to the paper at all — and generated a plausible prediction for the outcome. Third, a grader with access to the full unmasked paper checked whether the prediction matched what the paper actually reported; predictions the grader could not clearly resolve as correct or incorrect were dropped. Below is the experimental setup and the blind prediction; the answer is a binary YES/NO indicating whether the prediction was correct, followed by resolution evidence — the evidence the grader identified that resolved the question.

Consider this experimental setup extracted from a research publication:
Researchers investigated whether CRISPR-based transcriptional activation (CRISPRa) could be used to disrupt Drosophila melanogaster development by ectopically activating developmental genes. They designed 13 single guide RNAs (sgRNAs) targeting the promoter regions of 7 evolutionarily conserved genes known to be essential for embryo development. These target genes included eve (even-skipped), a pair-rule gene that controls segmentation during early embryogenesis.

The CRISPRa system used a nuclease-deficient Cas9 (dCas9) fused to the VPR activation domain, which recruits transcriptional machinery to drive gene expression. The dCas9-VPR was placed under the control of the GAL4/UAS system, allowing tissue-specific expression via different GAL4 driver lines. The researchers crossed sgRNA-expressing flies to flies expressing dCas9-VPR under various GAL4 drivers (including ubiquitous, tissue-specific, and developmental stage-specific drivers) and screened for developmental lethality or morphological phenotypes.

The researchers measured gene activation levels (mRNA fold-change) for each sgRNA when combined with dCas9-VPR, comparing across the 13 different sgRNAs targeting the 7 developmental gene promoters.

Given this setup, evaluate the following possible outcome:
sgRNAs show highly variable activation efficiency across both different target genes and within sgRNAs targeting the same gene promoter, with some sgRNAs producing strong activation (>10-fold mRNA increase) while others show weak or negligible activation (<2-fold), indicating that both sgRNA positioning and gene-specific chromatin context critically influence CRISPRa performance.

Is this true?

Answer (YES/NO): YES